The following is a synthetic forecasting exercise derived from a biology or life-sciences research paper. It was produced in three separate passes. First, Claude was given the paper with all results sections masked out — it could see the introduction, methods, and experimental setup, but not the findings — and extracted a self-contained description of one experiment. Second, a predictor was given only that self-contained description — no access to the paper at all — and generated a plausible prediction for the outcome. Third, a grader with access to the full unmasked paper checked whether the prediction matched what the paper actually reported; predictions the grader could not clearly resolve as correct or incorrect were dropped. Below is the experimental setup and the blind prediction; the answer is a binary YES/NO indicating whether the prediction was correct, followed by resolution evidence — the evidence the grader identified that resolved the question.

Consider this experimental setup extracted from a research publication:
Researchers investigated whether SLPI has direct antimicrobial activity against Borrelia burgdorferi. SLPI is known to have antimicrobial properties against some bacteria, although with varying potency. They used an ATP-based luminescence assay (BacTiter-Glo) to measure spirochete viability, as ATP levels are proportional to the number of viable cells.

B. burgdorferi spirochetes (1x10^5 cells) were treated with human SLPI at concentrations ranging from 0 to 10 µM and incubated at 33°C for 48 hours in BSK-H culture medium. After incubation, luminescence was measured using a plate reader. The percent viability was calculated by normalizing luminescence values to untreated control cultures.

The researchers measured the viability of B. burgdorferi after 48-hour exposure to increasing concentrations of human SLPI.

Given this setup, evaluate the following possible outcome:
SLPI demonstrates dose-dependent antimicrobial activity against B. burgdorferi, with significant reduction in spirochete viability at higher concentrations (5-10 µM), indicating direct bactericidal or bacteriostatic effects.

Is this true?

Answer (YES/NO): NO